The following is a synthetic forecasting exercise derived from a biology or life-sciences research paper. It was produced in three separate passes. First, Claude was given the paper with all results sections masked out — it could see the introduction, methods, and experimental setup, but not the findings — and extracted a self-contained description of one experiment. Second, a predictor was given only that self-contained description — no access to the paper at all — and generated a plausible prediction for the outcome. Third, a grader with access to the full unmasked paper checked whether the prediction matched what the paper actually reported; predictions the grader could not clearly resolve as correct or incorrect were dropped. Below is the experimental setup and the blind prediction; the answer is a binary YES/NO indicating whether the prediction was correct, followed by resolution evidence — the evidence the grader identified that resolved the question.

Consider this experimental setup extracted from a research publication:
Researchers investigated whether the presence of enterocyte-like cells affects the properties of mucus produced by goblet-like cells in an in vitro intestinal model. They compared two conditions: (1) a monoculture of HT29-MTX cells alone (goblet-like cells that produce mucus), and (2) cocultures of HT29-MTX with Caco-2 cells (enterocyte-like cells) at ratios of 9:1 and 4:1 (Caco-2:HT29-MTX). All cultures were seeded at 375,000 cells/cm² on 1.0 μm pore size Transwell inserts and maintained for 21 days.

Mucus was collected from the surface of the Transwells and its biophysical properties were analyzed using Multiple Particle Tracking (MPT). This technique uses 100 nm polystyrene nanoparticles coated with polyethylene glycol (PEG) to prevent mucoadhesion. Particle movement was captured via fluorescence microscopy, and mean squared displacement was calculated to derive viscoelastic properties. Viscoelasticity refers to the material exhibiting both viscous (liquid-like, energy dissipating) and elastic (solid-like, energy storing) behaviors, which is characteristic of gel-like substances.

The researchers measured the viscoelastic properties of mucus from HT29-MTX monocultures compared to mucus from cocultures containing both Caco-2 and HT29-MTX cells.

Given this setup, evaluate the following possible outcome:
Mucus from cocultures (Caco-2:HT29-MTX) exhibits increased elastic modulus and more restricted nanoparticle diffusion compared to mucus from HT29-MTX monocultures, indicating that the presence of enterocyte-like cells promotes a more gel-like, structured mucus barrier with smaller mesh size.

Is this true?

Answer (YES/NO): NO